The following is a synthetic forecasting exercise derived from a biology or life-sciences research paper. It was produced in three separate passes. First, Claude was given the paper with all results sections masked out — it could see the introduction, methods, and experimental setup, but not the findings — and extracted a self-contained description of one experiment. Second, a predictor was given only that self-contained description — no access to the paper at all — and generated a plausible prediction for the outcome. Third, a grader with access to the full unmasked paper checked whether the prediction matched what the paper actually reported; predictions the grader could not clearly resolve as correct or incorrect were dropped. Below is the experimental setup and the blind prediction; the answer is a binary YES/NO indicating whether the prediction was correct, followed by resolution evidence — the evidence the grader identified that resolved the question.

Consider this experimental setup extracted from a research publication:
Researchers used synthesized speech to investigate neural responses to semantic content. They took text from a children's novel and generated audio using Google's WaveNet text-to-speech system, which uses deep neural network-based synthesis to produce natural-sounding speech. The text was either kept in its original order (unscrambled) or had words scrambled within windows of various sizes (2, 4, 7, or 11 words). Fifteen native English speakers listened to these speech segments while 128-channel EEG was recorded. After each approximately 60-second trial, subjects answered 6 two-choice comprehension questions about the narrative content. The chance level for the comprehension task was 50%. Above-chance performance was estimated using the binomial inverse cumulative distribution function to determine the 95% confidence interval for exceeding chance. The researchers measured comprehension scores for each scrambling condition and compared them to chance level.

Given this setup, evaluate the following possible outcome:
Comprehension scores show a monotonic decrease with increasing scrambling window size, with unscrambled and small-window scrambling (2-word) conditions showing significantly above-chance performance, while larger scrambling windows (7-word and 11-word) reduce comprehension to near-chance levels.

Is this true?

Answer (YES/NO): NO